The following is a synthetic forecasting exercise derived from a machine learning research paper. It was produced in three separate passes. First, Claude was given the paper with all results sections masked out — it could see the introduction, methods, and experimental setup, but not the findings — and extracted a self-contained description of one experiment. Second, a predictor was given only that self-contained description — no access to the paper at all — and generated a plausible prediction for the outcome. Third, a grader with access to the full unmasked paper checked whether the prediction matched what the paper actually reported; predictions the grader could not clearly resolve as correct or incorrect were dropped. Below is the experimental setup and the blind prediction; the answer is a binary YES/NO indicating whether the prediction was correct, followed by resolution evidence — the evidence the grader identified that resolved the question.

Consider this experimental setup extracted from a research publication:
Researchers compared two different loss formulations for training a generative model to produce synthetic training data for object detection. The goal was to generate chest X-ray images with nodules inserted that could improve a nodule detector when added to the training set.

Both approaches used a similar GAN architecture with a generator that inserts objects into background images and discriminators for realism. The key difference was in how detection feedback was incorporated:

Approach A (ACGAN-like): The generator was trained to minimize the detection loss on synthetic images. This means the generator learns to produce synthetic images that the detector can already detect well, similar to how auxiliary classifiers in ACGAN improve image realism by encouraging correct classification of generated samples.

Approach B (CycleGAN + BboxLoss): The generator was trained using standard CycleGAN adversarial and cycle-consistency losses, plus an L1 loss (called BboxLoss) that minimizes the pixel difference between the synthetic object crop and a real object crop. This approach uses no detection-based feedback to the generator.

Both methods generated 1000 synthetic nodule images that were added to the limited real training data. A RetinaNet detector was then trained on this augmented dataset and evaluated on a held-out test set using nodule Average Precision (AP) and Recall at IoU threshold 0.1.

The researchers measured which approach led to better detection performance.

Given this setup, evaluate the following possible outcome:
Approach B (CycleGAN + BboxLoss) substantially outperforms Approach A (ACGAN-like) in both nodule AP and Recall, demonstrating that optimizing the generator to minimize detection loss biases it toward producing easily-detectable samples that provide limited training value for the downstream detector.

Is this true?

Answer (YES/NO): NO